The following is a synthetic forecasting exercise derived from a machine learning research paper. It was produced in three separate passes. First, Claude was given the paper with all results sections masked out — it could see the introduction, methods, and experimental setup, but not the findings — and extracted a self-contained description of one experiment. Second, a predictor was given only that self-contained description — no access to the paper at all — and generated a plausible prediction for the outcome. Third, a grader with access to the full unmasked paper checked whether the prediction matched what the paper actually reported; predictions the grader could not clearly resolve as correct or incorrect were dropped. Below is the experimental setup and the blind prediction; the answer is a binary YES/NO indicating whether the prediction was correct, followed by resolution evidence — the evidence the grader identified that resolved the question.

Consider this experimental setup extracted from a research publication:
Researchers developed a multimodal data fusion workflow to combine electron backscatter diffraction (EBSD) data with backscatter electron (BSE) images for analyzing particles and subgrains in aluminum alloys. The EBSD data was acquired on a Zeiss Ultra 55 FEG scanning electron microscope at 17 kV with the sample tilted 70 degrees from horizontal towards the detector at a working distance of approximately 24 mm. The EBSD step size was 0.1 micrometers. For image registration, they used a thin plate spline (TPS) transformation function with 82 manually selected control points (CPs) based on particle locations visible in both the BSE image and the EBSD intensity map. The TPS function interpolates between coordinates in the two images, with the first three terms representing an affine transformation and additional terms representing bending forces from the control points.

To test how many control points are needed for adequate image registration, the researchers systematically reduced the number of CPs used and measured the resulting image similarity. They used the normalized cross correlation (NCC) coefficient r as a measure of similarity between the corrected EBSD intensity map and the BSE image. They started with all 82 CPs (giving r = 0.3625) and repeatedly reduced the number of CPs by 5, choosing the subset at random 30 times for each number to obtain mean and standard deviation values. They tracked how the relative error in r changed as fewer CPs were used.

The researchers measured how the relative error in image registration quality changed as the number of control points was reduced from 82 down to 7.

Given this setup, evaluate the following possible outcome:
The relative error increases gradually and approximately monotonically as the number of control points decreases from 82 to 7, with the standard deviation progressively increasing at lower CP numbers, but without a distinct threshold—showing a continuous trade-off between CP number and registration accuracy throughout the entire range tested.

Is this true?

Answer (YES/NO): NO